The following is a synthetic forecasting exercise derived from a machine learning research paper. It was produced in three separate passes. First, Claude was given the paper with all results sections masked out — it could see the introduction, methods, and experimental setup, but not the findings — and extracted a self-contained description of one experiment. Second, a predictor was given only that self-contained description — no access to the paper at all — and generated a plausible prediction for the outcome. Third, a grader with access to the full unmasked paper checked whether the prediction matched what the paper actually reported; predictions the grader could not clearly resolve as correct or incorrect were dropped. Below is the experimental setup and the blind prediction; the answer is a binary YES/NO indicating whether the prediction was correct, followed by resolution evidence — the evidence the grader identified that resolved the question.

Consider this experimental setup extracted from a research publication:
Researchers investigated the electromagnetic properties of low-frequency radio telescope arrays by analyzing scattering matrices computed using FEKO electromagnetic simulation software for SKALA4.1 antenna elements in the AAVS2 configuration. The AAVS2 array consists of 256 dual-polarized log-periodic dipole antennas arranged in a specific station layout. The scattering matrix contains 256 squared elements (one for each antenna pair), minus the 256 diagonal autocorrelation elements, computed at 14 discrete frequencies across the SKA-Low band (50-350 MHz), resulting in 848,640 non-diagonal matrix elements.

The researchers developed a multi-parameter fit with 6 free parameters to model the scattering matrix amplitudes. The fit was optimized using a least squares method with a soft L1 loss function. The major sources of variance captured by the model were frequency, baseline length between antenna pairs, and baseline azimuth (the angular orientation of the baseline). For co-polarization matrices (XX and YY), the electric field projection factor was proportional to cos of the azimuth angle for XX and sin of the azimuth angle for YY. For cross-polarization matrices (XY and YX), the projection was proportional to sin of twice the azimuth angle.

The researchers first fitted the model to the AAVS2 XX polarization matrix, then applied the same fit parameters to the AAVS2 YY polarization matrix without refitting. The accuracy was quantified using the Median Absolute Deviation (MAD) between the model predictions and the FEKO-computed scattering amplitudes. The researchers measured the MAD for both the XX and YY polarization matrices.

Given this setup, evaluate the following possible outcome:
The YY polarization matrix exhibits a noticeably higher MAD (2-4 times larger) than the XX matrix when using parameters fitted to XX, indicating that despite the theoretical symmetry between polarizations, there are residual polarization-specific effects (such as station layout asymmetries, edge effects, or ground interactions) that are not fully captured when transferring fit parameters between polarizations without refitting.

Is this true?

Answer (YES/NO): NO